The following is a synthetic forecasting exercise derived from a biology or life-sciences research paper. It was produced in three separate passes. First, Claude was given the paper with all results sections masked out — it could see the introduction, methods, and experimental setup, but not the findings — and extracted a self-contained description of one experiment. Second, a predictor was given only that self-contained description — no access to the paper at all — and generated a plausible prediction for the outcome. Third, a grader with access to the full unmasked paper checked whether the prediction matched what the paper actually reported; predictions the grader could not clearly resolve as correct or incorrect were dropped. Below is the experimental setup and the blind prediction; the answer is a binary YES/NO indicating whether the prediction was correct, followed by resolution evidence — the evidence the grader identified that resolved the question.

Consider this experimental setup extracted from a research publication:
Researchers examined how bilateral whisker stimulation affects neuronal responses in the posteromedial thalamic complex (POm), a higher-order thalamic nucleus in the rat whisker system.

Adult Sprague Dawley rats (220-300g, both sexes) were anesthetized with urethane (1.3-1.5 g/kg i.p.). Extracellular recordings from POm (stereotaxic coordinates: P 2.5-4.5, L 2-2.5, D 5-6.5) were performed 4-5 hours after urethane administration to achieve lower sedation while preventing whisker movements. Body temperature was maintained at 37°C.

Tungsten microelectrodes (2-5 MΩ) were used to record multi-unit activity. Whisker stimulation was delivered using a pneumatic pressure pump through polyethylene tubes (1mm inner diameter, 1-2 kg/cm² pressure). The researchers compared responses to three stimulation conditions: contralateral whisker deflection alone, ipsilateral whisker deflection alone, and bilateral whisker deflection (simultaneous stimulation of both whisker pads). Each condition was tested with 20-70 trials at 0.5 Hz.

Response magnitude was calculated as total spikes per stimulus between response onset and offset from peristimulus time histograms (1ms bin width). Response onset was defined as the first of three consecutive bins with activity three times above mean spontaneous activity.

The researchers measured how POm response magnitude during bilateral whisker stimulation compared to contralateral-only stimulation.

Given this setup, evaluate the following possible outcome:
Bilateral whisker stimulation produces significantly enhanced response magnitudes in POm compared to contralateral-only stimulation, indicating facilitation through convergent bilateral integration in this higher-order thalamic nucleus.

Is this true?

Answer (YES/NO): YES